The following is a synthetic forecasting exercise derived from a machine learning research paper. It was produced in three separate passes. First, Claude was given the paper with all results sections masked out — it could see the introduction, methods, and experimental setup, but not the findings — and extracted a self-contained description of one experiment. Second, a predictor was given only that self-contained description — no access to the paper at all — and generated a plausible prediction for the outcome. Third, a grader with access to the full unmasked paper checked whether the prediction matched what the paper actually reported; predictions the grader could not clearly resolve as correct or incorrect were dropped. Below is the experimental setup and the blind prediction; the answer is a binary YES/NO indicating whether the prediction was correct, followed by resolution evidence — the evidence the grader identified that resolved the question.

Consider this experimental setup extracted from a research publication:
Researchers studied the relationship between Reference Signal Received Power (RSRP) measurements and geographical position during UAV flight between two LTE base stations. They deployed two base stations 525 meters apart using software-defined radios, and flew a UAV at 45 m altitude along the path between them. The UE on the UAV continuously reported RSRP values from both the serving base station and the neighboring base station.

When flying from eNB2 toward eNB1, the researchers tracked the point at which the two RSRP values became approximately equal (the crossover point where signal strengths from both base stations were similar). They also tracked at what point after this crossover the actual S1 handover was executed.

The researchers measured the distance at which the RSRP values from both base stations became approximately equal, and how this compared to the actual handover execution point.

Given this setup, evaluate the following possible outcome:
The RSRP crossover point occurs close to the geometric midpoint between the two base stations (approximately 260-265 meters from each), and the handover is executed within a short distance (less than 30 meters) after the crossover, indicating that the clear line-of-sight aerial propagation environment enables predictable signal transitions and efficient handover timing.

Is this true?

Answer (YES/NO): NO